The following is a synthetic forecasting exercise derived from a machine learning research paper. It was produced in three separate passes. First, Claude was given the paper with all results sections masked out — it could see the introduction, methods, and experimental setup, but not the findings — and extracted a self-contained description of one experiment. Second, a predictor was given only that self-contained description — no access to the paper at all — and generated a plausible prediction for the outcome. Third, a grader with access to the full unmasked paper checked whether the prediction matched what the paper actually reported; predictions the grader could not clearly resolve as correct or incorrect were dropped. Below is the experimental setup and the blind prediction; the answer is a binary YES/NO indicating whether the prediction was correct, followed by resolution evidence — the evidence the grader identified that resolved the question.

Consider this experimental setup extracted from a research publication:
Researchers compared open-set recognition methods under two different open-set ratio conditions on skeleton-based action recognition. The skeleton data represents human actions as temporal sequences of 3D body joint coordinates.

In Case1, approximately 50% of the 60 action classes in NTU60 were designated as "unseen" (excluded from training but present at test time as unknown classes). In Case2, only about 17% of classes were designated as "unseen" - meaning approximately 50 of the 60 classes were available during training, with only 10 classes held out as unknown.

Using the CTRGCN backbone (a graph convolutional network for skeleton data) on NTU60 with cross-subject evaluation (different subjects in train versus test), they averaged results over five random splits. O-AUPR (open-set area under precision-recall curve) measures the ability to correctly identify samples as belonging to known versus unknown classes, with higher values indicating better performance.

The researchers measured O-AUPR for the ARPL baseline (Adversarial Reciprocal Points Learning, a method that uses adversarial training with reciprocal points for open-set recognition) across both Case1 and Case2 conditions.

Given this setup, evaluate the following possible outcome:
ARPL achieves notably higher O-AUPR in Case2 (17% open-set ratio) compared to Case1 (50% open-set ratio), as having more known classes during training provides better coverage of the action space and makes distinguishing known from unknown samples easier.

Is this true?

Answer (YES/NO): NO